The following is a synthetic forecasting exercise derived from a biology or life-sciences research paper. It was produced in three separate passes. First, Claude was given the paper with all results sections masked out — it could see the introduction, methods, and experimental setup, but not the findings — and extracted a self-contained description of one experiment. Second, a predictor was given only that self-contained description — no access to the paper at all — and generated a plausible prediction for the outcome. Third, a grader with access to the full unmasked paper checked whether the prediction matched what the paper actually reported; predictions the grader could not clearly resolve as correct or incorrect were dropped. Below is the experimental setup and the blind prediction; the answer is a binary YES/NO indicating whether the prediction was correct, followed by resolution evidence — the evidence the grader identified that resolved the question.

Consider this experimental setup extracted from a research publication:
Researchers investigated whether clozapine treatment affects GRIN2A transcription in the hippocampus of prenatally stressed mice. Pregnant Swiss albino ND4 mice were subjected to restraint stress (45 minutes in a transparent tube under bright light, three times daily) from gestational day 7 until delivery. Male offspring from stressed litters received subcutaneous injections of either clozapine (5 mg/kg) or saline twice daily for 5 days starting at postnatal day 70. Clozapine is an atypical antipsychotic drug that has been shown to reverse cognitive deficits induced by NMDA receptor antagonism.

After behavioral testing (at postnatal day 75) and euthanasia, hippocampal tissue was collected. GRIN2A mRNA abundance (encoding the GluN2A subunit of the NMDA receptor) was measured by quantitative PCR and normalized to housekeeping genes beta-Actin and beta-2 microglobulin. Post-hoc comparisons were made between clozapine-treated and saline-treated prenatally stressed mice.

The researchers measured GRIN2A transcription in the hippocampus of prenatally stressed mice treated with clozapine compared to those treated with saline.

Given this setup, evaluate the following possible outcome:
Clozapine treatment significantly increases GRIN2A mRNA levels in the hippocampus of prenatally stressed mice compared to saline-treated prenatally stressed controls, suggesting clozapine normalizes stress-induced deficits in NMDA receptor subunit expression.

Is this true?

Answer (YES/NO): NO